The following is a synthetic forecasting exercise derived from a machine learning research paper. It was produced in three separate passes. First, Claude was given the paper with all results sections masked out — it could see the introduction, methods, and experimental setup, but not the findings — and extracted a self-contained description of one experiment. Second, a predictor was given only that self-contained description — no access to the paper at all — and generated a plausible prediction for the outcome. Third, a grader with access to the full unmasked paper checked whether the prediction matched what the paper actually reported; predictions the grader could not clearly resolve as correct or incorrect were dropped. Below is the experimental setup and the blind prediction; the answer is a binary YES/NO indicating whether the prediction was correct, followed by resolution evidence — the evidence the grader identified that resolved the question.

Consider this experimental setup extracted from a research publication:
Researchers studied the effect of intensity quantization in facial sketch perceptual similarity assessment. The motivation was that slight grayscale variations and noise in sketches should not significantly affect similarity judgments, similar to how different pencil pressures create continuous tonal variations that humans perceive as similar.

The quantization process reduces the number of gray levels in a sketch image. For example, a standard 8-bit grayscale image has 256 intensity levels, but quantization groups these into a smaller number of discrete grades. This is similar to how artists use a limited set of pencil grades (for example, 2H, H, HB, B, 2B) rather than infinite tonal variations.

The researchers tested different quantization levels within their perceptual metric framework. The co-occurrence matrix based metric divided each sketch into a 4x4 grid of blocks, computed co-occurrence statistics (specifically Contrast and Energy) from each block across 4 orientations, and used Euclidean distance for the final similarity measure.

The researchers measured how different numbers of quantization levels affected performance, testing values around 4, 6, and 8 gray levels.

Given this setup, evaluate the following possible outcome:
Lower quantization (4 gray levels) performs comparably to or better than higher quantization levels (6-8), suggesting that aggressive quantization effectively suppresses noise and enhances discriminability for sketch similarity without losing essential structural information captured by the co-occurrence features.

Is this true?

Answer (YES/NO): NO